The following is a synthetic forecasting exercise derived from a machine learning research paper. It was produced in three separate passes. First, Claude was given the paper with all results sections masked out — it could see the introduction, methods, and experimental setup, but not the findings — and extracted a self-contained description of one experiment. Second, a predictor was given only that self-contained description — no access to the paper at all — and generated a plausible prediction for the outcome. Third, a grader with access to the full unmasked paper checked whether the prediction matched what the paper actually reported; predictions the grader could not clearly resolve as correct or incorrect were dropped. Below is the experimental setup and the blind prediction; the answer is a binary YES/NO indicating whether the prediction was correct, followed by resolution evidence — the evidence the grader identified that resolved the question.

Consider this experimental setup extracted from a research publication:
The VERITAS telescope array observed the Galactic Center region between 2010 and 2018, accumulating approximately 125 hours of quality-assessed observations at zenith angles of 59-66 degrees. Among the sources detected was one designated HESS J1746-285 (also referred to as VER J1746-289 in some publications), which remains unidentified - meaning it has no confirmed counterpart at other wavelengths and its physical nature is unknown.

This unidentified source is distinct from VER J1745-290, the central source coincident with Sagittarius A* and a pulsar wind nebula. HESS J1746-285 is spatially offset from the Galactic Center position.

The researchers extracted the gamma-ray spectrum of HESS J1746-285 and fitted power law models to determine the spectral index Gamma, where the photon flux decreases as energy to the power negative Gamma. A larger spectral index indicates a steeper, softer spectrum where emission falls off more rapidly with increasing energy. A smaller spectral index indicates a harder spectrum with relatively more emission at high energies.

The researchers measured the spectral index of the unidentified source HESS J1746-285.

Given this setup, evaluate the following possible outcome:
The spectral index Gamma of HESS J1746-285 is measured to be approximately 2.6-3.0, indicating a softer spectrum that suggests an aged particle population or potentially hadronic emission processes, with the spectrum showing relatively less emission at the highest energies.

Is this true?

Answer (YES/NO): NO